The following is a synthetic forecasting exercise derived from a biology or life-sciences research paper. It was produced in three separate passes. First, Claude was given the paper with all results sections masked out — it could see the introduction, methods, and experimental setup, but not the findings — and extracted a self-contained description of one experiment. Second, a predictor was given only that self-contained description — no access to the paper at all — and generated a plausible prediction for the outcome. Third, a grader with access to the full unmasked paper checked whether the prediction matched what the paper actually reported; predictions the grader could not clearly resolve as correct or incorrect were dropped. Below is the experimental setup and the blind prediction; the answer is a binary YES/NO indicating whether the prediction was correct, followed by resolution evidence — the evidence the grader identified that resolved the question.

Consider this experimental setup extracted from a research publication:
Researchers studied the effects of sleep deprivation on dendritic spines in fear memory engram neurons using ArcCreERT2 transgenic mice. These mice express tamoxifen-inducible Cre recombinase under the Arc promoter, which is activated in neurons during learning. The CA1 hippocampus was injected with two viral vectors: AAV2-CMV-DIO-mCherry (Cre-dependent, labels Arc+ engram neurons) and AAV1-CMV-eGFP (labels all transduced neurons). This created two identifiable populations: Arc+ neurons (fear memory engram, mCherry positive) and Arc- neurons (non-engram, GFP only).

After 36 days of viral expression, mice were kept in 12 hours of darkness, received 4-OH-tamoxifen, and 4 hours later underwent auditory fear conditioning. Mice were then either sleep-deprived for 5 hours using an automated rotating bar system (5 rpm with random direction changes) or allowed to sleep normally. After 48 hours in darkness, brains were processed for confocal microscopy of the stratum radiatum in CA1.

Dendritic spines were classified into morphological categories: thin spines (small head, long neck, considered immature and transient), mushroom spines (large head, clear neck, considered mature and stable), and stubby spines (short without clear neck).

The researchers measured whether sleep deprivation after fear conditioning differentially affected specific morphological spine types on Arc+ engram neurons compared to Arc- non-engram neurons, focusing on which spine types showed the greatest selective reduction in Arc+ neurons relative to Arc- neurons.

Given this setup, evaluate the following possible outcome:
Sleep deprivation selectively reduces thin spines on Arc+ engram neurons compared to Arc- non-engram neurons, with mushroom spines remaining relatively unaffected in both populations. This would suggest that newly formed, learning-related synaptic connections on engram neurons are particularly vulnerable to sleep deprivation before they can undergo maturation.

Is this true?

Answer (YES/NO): NO